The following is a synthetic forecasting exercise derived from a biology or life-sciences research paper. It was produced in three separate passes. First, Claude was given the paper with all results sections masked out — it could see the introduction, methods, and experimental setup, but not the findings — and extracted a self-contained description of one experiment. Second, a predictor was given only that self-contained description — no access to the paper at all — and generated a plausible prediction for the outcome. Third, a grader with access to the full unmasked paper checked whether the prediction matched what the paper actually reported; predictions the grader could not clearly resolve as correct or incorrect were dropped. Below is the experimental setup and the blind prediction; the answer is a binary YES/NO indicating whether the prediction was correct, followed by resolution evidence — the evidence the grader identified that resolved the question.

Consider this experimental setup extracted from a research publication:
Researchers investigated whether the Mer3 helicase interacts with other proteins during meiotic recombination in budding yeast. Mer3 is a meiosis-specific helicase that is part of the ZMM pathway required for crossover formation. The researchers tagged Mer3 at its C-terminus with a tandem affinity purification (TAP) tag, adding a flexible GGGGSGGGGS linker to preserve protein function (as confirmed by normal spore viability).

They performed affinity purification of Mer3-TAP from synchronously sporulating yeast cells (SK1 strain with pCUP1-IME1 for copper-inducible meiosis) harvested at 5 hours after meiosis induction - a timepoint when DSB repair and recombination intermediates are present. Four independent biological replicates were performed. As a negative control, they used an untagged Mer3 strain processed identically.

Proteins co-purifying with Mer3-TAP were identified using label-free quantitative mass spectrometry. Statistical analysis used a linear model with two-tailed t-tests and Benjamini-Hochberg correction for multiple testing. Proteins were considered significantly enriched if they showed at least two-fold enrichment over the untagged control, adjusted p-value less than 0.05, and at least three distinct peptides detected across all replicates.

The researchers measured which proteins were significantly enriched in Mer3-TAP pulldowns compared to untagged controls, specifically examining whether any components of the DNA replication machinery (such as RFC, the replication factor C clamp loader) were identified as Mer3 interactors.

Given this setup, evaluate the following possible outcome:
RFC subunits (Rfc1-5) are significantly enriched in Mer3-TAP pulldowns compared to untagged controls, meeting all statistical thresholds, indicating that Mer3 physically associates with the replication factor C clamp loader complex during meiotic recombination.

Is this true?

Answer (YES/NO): NO